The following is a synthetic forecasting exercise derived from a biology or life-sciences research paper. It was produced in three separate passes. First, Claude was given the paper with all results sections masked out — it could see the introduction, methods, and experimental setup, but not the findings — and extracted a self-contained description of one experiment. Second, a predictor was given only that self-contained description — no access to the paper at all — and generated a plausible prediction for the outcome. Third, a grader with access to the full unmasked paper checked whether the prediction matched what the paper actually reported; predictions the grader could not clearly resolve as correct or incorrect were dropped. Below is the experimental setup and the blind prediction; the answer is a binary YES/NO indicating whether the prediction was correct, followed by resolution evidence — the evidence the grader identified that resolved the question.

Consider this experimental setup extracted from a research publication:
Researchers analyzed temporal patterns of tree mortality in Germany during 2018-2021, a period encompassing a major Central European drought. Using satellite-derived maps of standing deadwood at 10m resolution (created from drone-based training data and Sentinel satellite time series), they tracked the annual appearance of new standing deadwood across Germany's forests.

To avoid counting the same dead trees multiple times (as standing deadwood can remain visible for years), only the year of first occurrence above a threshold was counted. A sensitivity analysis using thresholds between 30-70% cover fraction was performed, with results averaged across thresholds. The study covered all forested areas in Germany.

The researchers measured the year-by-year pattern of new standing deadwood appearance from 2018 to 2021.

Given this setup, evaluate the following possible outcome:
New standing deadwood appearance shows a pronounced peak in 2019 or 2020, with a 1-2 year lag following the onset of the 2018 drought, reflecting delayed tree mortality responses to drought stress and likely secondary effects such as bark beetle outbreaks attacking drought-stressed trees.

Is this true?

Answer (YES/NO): YES